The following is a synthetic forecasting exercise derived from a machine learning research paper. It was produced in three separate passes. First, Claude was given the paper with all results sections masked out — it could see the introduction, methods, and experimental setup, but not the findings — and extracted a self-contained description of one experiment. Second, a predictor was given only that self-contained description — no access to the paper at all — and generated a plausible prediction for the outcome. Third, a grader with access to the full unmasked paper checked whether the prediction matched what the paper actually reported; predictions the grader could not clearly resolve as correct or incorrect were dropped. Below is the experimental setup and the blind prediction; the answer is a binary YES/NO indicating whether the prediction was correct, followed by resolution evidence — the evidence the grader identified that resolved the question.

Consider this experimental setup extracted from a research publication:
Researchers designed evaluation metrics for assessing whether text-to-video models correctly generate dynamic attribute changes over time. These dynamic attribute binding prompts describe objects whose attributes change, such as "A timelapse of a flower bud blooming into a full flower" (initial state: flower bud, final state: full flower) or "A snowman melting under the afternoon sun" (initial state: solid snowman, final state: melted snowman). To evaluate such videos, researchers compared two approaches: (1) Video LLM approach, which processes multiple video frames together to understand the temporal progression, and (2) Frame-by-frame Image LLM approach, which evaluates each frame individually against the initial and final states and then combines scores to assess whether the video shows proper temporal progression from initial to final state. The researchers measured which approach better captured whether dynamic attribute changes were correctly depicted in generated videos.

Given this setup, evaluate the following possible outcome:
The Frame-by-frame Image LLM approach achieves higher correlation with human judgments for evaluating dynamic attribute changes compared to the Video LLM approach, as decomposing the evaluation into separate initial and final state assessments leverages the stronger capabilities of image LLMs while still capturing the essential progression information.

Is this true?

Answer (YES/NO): YES